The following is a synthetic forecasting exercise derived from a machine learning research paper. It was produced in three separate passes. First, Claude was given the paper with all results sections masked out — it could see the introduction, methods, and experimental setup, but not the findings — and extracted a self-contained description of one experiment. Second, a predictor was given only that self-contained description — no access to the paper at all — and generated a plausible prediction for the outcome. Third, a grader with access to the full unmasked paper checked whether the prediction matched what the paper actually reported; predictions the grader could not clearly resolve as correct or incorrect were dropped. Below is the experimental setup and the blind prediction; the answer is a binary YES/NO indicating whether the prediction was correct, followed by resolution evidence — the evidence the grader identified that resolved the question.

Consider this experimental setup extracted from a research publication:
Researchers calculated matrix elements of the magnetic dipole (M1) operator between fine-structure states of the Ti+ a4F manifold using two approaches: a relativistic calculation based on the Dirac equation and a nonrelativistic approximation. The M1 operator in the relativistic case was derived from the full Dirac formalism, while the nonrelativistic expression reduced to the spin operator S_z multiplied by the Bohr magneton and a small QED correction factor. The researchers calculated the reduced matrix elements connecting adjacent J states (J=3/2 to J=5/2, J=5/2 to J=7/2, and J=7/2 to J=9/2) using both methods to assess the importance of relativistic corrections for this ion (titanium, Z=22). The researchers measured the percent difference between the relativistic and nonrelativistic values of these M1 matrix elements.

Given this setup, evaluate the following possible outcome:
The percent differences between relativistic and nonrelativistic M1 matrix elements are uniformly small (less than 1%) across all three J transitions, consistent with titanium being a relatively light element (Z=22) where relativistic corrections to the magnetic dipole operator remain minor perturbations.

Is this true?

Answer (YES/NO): YES